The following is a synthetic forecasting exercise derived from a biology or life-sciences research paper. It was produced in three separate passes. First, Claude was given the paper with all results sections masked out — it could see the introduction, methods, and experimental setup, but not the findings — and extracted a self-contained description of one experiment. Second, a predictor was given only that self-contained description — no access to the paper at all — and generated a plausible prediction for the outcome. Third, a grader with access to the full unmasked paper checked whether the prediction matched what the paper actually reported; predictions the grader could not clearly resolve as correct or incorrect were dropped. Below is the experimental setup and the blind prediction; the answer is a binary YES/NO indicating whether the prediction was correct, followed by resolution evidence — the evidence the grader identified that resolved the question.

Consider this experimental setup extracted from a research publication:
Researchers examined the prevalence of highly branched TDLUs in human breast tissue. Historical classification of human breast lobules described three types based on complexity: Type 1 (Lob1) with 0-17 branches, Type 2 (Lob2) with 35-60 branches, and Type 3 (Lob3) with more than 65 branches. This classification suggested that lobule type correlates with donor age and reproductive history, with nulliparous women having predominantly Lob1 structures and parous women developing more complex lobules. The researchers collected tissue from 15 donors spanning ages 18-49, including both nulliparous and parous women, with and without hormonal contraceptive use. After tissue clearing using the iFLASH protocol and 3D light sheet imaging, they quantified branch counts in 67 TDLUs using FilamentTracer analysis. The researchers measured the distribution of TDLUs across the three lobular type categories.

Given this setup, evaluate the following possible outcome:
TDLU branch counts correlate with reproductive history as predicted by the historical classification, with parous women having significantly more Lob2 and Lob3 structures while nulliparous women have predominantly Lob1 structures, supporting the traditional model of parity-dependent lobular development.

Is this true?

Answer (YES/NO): NO